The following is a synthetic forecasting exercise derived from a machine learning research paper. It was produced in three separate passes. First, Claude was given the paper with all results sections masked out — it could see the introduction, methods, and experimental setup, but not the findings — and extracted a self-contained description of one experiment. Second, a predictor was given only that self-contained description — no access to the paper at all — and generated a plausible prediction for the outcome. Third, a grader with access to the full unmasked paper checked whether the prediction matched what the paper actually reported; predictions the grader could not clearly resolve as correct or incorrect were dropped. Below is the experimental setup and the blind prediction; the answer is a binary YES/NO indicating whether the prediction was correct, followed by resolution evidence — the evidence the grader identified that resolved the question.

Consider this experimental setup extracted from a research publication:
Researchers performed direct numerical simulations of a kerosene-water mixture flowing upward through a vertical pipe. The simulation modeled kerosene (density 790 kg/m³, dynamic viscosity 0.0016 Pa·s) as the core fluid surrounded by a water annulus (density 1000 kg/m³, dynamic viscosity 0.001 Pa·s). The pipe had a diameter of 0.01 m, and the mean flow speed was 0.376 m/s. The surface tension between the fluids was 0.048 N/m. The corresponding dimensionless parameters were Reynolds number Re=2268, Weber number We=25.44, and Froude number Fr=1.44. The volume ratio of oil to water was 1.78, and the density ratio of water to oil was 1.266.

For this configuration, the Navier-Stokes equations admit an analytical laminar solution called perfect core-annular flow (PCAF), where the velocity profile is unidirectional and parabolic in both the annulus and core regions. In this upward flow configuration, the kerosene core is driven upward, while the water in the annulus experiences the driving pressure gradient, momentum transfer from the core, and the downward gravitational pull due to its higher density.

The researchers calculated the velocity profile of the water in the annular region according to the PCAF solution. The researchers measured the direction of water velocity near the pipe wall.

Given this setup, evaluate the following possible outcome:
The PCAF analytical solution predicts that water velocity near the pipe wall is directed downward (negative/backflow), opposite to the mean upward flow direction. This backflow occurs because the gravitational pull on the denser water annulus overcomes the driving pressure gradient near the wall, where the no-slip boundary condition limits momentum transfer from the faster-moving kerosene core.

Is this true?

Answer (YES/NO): YES